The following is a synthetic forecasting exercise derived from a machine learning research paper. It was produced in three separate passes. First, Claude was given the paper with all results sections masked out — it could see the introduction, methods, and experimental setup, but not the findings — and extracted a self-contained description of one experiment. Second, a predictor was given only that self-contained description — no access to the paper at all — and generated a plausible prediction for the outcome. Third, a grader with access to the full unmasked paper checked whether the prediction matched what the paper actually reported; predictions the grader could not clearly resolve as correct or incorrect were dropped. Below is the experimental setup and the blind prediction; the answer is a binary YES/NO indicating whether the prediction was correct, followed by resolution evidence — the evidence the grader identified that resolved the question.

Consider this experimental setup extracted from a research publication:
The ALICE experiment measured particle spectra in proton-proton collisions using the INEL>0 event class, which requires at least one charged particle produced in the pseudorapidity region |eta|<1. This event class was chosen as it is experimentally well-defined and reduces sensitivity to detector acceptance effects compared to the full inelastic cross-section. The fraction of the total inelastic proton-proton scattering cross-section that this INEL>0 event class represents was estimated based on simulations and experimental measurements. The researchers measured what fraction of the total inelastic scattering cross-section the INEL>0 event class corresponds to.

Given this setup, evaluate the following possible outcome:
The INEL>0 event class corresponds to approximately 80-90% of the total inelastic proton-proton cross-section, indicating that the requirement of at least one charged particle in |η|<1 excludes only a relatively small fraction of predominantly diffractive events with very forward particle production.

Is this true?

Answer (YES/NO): NO